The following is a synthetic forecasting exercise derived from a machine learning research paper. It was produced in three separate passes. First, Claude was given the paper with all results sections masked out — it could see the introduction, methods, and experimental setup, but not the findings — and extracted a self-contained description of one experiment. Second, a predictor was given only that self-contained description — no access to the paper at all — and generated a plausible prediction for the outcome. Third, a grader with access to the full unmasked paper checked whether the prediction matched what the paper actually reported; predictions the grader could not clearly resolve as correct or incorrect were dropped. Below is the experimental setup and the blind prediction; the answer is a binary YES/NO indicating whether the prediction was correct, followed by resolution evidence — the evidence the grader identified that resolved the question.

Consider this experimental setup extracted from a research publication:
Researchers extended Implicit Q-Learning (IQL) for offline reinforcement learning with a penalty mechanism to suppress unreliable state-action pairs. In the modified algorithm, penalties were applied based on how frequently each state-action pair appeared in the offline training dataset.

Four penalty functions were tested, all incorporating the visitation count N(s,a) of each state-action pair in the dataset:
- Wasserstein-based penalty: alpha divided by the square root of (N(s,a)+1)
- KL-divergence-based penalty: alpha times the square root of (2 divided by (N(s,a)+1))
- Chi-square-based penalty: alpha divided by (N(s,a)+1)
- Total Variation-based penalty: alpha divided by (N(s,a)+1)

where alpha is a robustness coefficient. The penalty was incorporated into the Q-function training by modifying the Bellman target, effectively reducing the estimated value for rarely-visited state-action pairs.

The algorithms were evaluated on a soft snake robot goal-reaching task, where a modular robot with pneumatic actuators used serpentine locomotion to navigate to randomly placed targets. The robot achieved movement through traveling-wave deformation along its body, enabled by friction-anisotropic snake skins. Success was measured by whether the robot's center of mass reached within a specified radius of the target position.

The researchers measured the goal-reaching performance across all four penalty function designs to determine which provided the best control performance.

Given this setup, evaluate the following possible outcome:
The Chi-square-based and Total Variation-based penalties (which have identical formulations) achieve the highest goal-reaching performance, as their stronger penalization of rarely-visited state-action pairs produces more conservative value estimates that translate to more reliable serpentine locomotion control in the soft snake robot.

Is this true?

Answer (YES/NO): NO